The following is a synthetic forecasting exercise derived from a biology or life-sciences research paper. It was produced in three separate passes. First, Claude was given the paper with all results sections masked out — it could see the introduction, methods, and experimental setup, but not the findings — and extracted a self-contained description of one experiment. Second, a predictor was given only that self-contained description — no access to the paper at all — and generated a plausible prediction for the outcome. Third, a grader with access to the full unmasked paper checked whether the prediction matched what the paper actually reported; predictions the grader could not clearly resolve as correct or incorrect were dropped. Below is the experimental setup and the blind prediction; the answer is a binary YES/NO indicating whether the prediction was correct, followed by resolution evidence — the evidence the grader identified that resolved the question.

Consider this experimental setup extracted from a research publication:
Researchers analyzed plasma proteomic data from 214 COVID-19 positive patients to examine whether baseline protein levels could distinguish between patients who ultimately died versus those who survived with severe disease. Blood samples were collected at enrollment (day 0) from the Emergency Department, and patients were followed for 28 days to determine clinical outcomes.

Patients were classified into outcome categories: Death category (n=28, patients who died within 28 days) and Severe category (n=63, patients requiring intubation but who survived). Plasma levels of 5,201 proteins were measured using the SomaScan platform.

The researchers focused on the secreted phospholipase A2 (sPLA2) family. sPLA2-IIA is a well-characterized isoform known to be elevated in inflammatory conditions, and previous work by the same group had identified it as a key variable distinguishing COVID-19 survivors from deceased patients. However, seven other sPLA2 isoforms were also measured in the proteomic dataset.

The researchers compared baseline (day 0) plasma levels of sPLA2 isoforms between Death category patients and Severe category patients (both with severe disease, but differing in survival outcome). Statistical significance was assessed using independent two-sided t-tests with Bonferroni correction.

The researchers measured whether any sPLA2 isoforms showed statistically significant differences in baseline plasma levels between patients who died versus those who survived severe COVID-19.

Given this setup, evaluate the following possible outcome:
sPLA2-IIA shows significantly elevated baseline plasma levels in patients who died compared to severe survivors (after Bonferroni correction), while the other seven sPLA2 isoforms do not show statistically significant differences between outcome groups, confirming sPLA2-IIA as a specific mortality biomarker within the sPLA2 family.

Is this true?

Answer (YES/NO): NO